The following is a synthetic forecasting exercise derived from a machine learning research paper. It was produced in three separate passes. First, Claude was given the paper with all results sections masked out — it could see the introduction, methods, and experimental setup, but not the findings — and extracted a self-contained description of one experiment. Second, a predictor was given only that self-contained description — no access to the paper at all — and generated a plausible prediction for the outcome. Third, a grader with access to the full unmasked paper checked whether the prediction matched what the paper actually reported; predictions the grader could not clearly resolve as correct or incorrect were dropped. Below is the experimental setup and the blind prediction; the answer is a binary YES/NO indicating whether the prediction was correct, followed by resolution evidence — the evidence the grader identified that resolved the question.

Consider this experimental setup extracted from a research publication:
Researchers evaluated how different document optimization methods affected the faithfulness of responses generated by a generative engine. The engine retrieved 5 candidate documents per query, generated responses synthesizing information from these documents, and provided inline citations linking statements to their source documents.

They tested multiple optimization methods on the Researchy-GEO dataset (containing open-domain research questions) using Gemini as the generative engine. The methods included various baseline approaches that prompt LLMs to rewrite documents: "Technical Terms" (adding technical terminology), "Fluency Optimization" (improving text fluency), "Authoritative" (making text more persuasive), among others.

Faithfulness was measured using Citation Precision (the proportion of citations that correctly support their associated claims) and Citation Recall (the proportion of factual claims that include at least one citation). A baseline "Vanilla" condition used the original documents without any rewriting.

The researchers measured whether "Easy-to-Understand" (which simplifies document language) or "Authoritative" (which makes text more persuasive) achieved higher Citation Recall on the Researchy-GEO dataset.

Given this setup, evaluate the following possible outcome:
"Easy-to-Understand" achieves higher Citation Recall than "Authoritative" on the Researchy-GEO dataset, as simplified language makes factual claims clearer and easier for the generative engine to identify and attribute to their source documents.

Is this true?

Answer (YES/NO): NO